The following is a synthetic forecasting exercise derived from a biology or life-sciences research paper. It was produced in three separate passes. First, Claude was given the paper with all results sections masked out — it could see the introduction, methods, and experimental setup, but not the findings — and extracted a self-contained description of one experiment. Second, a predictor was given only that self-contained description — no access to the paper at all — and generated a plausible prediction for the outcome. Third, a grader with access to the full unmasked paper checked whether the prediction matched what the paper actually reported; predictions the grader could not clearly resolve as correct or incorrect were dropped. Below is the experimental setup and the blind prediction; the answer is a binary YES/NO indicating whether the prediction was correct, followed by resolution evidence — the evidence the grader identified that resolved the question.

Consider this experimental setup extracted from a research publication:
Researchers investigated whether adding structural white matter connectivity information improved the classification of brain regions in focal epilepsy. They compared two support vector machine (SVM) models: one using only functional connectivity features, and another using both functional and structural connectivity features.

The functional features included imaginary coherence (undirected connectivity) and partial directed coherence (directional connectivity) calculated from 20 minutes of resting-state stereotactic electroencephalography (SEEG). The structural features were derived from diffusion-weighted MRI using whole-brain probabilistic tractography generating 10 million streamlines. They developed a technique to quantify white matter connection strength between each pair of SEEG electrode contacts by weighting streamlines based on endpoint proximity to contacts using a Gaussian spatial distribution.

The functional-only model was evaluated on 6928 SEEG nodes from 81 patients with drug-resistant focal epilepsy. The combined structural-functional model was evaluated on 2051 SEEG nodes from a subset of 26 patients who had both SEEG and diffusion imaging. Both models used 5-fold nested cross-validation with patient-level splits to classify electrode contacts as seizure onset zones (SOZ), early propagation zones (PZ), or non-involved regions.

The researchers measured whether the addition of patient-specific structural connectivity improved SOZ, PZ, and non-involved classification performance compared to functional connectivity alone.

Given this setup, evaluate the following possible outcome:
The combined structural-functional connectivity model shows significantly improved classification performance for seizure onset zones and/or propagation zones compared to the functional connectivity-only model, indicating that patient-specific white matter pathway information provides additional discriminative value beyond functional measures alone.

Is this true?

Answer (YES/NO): YES